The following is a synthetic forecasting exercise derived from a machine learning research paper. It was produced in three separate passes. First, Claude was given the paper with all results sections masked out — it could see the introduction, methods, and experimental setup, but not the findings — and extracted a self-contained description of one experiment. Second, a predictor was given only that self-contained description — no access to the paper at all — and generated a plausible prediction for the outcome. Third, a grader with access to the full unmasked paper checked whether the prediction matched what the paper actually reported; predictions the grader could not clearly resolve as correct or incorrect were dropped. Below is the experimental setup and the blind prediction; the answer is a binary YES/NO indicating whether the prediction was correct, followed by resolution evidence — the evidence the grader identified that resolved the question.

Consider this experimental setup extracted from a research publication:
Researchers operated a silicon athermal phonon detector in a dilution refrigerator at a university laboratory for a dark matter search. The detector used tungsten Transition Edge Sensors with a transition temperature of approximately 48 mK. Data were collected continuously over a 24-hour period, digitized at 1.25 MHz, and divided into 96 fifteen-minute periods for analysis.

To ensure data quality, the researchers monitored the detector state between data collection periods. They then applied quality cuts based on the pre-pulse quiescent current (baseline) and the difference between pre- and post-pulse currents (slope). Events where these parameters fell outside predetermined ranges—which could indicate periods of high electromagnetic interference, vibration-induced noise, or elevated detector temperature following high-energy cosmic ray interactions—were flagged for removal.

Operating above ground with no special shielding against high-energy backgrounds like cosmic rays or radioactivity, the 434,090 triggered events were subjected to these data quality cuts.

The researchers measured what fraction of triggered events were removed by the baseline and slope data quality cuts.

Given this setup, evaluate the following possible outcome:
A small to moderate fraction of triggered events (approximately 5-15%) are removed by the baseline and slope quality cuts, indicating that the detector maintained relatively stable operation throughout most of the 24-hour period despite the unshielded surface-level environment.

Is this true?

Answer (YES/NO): NO